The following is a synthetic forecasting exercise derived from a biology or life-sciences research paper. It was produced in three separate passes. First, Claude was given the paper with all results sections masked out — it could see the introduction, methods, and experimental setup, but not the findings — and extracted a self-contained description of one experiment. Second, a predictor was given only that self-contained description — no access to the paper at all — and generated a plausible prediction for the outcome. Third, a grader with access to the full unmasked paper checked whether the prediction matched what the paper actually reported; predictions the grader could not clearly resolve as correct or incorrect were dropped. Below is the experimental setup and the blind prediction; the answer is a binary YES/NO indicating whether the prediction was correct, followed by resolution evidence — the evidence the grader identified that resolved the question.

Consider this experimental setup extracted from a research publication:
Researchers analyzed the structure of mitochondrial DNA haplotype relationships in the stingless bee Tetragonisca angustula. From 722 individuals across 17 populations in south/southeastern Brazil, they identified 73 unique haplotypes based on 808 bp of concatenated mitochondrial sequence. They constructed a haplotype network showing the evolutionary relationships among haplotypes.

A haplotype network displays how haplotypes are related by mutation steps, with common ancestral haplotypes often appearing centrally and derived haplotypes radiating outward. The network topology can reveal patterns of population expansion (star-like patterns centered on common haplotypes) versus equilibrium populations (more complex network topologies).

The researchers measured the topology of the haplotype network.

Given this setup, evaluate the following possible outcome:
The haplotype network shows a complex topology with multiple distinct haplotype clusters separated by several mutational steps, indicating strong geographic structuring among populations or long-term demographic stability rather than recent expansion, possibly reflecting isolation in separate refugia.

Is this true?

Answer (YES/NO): NO